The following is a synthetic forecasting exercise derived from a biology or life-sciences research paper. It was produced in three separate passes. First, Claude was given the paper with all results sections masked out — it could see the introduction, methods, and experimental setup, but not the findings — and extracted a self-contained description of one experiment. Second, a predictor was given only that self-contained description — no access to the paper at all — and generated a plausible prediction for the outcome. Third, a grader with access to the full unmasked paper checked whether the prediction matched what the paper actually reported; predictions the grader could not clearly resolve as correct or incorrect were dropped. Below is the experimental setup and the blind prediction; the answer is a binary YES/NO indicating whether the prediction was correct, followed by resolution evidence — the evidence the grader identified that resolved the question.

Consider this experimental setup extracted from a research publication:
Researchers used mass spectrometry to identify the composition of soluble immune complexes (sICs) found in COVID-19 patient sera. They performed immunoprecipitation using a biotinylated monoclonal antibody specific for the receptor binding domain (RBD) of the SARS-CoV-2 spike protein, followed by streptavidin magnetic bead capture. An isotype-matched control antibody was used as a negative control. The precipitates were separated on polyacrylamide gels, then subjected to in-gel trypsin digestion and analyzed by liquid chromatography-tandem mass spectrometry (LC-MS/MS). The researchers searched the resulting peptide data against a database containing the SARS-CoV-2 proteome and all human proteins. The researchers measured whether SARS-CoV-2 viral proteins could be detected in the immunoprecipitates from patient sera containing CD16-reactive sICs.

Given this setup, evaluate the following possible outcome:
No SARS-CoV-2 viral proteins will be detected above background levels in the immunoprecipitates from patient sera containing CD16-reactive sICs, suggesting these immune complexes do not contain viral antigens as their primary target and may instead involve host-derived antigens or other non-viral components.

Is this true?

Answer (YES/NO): YES